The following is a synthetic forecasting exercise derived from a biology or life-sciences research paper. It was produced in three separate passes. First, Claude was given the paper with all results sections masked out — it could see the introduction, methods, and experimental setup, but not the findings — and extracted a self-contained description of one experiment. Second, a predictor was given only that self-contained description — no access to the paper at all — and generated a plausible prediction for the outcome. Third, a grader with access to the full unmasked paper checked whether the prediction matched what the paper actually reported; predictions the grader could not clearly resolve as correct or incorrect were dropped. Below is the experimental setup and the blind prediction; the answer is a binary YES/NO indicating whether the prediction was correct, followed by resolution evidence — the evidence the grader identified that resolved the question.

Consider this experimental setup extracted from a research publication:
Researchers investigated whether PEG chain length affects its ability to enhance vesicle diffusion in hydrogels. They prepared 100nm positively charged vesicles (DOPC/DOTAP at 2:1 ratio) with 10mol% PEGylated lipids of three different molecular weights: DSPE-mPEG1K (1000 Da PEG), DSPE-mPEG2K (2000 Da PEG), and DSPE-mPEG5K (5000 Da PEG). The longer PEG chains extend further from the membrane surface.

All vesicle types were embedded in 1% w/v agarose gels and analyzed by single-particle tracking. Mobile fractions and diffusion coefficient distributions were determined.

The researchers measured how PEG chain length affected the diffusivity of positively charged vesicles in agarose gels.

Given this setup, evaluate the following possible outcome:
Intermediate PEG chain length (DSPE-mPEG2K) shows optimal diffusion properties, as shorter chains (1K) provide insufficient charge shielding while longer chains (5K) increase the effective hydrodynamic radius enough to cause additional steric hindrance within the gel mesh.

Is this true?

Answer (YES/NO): NO